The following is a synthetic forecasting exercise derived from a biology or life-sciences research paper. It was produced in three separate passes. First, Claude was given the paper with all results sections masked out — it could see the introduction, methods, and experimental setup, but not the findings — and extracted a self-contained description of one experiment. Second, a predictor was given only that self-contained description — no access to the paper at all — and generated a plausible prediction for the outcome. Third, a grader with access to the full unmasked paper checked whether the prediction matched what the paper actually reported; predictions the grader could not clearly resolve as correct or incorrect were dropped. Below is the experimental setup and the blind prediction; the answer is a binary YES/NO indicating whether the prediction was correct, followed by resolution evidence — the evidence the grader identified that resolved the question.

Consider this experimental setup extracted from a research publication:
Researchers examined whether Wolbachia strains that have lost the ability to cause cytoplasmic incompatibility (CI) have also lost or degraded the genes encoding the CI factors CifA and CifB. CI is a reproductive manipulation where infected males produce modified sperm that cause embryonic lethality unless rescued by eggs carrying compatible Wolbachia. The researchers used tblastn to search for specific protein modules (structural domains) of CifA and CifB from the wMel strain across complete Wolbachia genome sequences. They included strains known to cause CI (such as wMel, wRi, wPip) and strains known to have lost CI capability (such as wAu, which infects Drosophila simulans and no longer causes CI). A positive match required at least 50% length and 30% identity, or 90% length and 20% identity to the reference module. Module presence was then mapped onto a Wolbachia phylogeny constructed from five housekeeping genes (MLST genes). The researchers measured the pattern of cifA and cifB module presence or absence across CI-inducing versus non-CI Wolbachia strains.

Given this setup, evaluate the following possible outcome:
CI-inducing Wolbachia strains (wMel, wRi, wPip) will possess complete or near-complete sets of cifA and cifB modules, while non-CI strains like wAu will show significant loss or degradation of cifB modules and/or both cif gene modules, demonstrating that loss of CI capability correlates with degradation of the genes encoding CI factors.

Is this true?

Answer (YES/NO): YES